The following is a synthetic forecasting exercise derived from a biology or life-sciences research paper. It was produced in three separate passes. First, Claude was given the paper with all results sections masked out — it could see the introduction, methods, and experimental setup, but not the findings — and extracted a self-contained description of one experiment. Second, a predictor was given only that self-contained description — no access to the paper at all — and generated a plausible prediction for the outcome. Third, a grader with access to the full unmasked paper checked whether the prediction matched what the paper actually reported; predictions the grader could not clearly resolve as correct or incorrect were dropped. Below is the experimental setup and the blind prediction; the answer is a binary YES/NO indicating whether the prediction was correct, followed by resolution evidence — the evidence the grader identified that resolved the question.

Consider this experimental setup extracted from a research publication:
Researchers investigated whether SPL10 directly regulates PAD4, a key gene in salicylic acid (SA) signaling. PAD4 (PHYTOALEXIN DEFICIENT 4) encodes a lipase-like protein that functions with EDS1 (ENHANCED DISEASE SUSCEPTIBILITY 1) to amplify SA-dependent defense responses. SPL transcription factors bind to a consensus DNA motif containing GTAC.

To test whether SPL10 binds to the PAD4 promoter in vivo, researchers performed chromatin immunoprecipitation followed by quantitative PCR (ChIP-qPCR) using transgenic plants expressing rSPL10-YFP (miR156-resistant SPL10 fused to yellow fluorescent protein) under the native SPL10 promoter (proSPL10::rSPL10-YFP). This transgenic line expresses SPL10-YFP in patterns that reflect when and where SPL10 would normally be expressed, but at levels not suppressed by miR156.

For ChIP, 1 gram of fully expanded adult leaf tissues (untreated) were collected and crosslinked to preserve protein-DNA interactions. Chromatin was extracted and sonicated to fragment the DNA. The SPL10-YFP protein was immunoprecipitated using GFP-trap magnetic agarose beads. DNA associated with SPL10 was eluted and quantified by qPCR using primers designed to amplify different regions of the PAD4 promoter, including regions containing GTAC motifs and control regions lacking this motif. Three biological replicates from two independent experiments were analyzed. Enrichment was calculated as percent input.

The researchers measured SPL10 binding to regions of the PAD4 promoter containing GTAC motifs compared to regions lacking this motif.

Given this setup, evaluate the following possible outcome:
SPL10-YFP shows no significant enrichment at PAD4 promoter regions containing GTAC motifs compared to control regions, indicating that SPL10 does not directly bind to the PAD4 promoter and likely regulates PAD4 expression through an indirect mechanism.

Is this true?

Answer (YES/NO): NO